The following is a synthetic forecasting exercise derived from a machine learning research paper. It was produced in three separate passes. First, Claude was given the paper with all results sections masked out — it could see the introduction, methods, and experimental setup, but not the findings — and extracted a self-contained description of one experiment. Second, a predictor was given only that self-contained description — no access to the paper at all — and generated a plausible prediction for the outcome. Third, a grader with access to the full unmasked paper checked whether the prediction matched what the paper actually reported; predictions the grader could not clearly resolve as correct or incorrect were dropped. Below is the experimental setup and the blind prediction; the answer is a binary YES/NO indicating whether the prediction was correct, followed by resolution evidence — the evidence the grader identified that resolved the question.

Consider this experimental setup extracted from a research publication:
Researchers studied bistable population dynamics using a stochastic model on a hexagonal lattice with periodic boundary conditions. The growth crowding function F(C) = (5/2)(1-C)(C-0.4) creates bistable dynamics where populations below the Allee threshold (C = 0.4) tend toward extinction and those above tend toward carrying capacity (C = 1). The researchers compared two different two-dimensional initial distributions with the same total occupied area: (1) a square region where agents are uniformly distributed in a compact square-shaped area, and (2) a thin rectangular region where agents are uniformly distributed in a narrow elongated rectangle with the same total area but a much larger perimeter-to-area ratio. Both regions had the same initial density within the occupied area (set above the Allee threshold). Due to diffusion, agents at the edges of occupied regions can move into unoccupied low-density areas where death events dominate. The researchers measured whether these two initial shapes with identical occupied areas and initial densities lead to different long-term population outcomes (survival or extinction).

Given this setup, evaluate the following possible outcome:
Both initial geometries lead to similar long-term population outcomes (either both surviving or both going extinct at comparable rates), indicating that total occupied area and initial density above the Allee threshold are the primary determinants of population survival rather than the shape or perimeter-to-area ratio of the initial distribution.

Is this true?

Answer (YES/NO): NO